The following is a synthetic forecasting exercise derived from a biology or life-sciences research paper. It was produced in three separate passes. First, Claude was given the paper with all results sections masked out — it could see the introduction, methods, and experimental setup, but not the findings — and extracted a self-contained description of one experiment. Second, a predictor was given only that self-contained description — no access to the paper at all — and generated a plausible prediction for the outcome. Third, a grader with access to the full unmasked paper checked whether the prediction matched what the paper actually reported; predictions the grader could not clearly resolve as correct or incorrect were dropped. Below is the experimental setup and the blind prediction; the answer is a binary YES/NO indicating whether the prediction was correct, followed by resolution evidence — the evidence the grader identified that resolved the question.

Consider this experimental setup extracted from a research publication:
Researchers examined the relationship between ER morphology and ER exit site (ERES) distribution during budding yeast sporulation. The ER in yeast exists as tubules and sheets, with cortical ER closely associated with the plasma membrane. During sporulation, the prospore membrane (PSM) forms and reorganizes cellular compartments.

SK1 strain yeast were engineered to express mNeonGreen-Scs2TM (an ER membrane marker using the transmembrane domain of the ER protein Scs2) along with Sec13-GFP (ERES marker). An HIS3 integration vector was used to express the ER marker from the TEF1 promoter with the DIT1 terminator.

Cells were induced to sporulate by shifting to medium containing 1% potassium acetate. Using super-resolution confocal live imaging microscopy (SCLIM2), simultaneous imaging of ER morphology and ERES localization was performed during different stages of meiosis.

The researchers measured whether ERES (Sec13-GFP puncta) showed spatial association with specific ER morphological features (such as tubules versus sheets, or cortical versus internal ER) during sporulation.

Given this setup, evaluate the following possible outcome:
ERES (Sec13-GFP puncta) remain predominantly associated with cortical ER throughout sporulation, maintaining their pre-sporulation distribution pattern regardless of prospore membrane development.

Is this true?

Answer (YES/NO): NO